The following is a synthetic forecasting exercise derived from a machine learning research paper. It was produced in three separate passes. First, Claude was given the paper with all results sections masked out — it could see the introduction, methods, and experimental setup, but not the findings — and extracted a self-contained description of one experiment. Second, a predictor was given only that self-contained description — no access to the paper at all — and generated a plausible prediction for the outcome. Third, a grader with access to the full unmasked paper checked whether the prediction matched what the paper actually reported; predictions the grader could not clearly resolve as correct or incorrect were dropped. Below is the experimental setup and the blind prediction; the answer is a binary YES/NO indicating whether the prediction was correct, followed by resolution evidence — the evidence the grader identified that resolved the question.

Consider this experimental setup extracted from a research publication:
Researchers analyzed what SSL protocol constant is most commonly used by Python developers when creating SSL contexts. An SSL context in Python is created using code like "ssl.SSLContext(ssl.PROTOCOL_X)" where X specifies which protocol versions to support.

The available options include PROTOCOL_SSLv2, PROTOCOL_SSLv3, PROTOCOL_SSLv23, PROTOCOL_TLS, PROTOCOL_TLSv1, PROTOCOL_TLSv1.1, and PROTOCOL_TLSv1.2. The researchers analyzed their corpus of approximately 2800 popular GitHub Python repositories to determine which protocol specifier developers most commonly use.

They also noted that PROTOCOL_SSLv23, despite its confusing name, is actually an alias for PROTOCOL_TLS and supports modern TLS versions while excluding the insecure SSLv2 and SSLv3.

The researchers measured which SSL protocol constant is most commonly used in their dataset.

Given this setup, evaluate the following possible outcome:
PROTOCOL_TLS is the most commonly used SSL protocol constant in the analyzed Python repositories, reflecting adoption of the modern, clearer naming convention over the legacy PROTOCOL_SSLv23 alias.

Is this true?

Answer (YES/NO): NO